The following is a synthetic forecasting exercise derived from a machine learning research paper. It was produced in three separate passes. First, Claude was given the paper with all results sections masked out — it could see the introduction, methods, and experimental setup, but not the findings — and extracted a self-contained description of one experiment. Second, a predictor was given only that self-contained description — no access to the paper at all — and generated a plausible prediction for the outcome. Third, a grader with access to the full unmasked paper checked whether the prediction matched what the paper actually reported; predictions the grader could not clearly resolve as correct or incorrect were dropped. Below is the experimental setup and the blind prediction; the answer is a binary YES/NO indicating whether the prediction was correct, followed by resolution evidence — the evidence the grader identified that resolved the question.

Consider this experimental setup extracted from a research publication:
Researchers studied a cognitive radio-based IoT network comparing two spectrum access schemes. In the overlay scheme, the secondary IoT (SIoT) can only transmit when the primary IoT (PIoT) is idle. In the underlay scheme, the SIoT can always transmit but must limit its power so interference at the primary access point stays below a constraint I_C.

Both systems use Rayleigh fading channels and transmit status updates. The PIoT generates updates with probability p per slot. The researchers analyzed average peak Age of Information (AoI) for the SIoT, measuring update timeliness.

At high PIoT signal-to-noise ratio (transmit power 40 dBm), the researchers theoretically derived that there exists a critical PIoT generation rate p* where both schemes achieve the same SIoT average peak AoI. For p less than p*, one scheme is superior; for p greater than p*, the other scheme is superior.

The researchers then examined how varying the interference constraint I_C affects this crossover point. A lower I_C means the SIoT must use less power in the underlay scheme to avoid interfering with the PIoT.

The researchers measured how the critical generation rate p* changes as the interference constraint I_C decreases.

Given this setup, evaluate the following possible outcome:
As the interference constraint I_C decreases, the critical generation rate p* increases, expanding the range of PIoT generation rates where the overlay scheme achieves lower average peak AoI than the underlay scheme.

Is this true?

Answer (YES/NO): YES